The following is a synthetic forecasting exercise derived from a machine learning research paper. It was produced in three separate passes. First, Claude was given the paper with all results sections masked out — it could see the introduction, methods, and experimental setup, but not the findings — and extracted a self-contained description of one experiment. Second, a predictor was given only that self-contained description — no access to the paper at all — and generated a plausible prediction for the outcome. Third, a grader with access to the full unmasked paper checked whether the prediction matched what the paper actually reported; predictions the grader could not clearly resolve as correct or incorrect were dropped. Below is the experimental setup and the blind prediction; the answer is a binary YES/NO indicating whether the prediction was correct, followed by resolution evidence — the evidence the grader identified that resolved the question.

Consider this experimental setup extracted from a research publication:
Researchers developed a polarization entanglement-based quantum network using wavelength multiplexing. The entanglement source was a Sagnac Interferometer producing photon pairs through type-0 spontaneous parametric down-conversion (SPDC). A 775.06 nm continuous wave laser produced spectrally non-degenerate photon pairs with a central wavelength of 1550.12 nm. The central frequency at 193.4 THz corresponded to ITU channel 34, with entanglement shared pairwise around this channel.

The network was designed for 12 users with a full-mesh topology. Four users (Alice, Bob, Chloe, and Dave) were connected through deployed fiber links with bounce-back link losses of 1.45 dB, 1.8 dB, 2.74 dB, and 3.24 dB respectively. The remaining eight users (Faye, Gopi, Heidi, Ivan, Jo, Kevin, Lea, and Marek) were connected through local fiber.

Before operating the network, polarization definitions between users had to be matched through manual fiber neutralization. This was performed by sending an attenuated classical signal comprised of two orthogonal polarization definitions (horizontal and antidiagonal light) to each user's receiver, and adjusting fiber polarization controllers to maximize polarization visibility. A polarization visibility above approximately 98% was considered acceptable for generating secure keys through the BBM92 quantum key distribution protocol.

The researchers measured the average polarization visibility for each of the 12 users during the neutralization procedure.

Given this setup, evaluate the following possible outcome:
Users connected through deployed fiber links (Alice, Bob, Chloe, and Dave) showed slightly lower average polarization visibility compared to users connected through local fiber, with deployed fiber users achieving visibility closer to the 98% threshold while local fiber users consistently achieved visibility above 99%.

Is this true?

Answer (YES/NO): NO